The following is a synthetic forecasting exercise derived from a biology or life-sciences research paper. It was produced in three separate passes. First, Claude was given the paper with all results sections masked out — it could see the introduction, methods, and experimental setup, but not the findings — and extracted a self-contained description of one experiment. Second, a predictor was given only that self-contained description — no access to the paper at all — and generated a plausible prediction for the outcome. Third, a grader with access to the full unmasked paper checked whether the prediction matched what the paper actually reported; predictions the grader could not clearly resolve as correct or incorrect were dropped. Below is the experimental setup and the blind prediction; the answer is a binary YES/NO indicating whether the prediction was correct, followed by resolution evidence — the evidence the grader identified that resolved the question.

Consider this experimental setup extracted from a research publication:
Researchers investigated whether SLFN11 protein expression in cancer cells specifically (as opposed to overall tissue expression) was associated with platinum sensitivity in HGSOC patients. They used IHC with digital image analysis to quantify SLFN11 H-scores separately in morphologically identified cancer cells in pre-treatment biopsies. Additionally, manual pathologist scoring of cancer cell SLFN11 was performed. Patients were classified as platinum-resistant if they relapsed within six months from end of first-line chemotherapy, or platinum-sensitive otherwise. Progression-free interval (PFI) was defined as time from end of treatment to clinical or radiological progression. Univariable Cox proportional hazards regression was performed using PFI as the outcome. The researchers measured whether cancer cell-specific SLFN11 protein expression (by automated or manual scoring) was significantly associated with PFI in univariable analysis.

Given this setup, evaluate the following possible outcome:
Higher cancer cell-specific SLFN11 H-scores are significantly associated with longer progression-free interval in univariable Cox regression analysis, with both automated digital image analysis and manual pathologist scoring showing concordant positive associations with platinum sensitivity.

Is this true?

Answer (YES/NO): NO